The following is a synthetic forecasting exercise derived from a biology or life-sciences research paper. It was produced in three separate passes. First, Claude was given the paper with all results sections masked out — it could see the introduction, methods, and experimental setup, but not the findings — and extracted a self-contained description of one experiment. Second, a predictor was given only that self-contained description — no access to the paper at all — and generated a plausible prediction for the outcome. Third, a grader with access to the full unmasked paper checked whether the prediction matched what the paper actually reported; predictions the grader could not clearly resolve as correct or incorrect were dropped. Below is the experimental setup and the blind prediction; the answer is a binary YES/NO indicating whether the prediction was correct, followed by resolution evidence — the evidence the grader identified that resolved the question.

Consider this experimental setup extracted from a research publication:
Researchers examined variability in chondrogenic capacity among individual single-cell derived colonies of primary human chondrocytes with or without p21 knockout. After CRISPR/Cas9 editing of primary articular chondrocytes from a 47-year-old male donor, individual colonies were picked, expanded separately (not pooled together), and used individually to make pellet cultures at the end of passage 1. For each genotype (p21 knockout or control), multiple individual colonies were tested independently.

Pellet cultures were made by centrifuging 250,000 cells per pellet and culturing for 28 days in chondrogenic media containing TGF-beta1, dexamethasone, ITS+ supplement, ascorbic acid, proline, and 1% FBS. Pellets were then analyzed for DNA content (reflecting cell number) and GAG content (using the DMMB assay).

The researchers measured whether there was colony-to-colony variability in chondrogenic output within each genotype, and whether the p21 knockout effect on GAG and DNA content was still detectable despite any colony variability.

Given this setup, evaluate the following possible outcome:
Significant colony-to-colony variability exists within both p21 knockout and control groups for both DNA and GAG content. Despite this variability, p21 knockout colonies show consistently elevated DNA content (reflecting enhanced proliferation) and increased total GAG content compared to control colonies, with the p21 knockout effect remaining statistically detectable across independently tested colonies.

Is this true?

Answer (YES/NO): YES